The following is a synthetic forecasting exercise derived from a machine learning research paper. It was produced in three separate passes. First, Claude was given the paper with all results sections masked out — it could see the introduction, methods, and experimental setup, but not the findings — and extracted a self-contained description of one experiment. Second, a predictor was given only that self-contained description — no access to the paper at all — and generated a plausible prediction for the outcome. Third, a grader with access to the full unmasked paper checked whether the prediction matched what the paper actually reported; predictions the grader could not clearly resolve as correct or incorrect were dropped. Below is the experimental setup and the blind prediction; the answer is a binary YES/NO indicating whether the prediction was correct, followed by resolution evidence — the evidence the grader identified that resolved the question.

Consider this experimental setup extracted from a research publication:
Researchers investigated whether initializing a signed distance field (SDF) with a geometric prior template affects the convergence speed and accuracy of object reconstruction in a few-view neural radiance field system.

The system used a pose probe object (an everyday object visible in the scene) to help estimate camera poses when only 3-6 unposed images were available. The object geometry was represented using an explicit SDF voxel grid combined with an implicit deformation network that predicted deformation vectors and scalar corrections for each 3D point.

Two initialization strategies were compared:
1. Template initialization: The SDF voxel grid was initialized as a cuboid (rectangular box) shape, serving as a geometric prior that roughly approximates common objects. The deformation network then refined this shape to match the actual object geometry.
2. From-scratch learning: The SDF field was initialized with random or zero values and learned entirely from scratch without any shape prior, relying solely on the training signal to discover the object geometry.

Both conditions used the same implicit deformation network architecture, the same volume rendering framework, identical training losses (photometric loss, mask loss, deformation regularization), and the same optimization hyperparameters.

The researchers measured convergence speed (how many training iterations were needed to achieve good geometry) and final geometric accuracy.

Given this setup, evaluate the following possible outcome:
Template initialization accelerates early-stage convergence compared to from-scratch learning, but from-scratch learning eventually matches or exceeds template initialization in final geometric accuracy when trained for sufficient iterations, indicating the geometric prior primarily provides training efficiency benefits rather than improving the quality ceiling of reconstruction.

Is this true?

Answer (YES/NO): NO